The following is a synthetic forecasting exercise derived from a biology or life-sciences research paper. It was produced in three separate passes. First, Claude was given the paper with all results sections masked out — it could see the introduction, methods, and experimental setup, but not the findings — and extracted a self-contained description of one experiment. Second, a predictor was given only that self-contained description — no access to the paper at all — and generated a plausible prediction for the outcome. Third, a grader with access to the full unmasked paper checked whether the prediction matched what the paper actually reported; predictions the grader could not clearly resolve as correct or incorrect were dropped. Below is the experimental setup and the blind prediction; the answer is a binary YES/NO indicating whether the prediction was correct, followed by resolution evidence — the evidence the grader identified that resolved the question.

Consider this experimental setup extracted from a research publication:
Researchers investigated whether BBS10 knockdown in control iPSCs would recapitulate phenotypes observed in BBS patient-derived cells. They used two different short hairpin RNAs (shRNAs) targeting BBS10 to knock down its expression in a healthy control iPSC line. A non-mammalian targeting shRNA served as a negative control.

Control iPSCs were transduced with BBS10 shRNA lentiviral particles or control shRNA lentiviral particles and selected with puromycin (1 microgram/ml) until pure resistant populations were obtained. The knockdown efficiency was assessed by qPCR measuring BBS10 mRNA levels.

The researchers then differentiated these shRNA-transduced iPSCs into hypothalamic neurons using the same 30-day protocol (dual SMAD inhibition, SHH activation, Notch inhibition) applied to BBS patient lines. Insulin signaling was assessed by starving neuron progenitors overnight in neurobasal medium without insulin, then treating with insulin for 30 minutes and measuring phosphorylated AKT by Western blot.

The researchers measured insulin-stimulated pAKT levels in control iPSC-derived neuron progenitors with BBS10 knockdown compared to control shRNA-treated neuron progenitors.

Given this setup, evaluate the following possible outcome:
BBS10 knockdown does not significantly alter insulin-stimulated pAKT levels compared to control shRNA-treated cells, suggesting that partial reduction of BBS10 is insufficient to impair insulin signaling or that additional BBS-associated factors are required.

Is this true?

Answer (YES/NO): NO